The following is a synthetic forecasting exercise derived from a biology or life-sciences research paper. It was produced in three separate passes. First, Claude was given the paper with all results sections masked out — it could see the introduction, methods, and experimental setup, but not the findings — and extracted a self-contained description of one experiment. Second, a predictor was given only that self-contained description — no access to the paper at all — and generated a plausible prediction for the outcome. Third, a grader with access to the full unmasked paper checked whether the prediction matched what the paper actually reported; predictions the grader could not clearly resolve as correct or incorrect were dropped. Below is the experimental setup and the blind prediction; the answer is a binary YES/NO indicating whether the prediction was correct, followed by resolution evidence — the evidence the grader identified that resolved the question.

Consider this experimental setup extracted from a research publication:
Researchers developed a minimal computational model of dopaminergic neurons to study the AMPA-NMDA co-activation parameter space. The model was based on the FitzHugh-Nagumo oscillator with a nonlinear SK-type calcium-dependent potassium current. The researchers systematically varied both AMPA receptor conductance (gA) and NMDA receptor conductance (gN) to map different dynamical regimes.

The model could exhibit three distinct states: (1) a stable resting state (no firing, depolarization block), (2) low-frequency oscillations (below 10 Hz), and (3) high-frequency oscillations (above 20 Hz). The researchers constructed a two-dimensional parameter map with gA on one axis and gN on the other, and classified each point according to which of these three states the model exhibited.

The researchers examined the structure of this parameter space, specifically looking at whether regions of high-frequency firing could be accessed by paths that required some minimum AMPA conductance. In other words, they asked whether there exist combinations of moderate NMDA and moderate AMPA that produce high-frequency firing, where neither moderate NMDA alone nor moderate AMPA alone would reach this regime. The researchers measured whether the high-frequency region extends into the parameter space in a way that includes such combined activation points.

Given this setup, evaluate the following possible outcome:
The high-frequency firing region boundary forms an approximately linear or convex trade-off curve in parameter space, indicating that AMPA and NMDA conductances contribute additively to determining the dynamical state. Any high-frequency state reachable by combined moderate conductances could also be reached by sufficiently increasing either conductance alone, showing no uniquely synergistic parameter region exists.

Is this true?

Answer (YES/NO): NO